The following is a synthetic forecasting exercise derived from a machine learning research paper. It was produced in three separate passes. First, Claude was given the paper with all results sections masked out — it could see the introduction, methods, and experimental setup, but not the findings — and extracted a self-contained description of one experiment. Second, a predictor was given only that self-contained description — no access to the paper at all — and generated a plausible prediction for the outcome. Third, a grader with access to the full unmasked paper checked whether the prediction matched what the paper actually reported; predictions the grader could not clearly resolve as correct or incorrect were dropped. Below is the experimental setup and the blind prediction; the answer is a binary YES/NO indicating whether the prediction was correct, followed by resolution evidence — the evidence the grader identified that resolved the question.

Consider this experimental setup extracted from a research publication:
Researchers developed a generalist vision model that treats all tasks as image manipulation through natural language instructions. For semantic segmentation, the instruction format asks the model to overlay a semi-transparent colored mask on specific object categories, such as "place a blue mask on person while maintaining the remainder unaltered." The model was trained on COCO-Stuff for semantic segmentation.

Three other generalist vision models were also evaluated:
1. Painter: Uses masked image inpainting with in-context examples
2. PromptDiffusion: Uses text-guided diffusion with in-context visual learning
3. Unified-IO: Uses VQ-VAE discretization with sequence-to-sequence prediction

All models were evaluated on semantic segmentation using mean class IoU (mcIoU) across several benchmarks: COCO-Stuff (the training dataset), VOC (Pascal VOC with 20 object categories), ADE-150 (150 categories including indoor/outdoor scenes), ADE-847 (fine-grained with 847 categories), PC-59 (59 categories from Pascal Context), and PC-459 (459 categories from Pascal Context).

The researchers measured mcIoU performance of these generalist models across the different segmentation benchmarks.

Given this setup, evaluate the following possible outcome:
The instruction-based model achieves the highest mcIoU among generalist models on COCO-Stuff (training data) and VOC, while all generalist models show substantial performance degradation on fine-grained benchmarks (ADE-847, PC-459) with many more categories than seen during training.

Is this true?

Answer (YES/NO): YES